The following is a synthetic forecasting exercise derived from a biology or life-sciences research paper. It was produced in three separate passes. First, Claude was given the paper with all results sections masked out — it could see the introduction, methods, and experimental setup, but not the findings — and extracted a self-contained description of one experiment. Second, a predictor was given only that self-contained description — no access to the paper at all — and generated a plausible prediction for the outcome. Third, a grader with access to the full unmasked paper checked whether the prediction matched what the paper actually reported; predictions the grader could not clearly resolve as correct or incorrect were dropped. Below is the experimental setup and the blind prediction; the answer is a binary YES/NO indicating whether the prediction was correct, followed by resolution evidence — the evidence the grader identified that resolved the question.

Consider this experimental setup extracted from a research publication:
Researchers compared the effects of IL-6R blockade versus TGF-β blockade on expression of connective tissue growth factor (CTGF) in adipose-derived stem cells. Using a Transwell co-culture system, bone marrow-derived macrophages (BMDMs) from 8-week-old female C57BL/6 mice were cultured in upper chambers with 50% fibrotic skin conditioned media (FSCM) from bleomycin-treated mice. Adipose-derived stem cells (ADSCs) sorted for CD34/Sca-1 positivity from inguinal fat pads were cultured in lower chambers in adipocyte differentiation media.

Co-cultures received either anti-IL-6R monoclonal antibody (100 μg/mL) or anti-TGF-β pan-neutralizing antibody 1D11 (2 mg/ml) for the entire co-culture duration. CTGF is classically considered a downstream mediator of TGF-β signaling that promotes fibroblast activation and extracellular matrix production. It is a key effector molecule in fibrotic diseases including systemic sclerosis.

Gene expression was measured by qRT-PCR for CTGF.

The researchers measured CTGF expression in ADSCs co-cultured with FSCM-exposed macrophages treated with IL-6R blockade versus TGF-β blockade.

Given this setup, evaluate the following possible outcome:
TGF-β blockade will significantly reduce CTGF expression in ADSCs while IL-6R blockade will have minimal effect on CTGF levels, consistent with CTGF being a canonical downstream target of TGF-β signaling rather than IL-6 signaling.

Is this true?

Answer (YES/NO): NO